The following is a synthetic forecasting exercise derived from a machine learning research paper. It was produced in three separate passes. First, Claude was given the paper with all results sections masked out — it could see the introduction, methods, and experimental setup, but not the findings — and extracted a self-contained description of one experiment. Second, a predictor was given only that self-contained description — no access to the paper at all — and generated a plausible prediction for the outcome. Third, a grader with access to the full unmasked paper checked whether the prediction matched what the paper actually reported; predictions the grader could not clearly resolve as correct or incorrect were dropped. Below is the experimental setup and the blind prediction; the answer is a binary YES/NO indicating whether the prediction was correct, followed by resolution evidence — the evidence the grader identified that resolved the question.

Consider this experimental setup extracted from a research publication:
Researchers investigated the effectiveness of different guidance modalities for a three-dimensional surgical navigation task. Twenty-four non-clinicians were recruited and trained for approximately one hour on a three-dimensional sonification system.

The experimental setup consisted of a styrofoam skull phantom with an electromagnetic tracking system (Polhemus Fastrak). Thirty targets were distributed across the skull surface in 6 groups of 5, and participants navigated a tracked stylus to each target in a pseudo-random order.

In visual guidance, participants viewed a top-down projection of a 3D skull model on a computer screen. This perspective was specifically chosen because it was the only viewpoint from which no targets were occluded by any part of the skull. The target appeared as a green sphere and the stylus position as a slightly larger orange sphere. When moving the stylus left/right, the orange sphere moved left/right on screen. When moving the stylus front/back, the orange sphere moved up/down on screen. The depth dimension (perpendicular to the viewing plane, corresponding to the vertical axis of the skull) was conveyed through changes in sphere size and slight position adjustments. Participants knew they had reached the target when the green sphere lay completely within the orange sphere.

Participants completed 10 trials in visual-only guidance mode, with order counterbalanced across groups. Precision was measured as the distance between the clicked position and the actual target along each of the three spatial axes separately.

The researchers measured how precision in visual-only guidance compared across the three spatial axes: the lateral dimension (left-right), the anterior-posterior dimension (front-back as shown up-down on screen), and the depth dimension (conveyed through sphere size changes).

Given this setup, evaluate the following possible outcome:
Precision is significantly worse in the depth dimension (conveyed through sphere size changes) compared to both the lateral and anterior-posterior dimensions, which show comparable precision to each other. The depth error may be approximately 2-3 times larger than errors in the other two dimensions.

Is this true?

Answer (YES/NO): NO